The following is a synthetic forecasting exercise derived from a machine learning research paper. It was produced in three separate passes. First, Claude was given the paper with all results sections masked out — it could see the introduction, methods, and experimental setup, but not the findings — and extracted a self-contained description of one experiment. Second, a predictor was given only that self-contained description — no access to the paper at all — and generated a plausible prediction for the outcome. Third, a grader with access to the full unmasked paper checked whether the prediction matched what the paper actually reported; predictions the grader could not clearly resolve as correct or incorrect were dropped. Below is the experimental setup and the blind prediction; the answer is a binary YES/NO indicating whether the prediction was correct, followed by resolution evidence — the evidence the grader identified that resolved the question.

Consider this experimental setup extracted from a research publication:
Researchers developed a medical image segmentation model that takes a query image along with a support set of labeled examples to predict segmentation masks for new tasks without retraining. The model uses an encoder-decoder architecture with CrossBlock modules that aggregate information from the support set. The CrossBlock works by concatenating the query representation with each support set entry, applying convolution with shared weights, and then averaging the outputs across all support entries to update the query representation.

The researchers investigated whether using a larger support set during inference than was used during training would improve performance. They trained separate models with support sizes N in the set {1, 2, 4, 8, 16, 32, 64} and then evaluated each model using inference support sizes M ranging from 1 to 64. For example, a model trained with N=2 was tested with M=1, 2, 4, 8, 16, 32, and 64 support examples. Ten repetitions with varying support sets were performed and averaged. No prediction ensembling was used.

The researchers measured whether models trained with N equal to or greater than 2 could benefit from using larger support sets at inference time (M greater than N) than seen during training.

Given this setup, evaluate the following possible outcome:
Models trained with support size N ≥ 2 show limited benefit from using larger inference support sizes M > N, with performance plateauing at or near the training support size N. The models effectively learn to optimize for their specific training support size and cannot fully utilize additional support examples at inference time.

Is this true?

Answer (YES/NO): NO